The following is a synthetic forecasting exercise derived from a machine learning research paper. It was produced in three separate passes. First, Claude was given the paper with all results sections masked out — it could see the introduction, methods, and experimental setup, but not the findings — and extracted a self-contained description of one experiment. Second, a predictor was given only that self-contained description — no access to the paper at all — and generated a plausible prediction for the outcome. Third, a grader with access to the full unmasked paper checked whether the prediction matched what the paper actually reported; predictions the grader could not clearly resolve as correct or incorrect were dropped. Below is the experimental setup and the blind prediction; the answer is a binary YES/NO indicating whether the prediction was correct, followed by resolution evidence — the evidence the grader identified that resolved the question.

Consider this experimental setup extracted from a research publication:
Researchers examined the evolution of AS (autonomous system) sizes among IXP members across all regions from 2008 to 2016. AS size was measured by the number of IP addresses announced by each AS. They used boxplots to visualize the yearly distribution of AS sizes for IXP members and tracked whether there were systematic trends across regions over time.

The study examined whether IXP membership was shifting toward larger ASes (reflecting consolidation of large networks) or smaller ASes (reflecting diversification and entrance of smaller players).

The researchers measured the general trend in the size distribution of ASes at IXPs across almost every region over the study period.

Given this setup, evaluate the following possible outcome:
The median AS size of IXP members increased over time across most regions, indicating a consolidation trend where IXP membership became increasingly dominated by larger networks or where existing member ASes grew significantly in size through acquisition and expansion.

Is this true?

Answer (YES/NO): NO